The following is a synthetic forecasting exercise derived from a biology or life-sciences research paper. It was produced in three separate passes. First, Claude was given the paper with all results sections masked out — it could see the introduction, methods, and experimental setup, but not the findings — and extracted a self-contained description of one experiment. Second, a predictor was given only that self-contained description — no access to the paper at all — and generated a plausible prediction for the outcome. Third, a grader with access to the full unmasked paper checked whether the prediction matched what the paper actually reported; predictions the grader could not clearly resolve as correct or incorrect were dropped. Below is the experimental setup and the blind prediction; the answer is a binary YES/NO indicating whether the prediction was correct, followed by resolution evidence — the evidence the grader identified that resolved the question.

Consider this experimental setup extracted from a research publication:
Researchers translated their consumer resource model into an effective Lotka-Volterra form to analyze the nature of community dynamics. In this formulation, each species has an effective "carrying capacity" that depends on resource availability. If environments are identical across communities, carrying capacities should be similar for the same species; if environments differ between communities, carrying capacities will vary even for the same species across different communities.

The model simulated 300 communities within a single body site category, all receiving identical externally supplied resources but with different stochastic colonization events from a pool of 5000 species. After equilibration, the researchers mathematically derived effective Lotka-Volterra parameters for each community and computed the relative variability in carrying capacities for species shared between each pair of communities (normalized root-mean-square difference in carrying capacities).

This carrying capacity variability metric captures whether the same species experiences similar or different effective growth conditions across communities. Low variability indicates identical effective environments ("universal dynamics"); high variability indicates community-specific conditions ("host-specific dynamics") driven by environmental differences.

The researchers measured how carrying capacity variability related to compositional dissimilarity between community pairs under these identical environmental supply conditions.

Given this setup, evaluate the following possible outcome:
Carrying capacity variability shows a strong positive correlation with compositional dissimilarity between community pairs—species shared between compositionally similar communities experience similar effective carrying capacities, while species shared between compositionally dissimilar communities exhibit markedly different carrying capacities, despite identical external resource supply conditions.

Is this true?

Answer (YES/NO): NO